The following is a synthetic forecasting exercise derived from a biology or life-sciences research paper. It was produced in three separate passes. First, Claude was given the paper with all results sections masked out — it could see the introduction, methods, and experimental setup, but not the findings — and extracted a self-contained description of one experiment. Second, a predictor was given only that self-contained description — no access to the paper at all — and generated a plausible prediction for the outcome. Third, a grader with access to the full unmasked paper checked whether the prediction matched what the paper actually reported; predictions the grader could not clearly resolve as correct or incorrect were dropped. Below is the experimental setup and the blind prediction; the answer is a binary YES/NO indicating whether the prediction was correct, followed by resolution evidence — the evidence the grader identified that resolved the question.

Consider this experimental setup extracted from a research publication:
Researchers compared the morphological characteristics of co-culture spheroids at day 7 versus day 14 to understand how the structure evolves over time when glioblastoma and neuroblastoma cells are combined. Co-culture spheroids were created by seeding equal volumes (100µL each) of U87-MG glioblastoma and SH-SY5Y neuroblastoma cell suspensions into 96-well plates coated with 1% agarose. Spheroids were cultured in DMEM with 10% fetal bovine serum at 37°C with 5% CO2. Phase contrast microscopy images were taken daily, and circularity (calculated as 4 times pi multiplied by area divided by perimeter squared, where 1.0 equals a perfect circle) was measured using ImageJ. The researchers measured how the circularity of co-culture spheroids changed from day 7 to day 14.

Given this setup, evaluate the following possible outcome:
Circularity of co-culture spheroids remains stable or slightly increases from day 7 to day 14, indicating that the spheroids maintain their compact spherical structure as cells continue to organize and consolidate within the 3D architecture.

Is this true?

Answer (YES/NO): YES